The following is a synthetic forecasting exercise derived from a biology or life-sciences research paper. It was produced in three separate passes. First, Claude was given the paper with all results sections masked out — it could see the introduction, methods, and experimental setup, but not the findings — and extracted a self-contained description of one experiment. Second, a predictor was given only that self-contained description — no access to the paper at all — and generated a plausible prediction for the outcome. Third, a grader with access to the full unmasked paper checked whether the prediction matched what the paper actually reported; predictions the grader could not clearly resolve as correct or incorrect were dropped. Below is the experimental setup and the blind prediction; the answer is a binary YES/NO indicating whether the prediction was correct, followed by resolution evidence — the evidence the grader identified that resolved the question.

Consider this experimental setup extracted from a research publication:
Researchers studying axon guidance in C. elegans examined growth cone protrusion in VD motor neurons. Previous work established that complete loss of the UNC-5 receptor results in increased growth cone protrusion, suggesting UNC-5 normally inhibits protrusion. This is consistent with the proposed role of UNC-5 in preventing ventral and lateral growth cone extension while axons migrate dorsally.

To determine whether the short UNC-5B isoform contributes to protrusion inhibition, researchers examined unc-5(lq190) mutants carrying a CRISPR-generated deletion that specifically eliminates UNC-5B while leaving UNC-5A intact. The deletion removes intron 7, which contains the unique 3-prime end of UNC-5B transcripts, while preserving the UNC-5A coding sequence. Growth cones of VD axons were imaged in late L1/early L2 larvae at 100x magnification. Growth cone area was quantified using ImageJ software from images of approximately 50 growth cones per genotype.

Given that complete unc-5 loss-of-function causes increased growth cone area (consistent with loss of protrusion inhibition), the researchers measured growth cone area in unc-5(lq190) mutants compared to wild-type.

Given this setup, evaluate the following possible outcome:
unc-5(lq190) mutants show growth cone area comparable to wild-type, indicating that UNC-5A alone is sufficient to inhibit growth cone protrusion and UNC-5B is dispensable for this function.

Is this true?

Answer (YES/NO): YES